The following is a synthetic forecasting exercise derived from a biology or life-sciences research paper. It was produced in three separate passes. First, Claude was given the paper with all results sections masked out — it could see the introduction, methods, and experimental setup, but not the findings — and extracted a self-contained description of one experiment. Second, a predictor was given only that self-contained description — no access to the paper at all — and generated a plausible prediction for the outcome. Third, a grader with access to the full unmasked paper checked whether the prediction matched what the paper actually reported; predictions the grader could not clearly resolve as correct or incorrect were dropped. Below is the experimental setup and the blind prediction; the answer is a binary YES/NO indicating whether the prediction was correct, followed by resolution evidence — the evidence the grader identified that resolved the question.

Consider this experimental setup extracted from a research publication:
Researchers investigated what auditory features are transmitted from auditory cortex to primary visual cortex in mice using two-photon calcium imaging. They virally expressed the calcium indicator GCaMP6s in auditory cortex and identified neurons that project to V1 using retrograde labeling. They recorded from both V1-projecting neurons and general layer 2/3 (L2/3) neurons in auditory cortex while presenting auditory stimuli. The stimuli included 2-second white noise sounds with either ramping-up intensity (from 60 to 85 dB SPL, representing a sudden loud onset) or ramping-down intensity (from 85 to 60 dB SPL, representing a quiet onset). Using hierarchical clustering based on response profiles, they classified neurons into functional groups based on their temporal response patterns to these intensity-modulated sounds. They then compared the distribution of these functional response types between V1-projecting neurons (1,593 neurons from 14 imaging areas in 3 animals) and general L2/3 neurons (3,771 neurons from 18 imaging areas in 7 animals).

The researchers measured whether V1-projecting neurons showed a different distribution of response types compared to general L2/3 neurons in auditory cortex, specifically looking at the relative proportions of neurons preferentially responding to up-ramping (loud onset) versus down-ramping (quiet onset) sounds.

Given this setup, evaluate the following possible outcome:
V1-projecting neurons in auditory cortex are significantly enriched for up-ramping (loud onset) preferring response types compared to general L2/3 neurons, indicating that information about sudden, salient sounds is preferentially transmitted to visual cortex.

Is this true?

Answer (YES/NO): NO